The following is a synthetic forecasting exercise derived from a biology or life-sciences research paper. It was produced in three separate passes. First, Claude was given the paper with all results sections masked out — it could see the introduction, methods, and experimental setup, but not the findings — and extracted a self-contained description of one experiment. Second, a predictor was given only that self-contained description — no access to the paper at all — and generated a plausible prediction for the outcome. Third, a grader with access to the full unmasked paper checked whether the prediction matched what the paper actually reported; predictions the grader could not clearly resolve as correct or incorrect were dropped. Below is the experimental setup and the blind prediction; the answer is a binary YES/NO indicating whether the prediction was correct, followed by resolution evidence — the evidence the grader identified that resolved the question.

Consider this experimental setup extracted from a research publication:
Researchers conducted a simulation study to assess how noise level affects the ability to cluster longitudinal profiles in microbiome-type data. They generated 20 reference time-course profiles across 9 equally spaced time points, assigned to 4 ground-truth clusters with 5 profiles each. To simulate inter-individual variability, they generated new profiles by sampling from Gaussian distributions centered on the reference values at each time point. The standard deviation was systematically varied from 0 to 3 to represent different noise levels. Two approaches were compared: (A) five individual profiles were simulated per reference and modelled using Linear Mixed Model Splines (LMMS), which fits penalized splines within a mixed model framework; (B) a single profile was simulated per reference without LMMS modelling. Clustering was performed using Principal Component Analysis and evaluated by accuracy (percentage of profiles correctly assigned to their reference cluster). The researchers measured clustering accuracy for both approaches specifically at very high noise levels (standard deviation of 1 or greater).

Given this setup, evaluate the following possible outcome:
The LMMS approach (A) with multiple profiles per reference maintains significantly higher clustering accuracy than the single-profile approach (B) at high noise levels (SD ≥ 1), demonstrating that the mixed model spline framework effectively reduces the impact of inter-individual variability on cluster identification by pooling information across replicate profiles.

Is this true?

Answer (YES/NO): NO